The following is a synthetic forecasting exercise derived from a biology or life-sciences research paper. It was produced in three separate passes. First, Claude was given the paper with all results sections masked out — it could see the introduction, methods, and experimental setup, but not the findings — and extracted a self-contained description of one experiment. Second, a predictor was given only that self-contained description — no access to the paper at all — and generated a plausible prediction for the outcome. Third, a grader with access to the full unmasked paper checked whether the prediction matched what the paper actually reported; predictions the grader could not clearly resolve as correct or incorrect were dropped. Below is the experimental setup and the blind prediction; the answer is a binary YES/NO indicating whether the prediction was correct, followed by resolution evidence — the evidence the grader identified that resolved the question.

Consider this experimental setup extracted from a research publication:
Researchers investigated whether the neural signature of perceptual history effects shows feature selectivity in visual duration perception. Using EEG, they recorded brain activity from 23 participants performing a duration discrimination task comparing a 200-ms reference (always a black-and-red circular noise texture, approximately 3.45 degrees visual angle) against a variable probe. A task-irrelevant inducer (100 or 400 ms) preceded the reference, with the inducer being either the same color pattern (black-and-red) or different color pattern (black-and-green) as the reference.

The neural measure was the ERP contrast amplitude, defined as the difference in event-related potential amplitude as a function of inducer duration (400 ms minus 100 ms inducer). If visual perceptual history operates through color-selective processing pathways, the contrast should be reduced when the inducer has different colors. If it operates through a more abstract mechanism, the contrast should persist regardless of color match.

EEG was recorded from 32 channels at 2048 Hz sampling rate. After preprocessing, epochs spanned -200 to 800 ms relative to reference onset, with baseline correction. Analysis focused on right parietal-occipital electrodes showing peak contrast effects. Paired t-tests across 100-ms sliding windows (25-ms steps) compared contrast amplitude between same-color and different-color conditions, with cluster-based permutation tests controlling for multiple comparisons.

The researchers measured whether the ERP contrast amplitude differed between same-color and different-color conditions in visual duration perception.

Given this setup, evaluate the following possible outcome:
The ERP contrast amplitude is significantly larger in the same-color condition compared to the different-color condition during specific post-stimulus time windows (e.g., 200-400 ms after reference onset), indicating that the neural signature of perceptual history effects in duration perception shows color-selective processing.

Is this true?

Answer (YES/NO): NO